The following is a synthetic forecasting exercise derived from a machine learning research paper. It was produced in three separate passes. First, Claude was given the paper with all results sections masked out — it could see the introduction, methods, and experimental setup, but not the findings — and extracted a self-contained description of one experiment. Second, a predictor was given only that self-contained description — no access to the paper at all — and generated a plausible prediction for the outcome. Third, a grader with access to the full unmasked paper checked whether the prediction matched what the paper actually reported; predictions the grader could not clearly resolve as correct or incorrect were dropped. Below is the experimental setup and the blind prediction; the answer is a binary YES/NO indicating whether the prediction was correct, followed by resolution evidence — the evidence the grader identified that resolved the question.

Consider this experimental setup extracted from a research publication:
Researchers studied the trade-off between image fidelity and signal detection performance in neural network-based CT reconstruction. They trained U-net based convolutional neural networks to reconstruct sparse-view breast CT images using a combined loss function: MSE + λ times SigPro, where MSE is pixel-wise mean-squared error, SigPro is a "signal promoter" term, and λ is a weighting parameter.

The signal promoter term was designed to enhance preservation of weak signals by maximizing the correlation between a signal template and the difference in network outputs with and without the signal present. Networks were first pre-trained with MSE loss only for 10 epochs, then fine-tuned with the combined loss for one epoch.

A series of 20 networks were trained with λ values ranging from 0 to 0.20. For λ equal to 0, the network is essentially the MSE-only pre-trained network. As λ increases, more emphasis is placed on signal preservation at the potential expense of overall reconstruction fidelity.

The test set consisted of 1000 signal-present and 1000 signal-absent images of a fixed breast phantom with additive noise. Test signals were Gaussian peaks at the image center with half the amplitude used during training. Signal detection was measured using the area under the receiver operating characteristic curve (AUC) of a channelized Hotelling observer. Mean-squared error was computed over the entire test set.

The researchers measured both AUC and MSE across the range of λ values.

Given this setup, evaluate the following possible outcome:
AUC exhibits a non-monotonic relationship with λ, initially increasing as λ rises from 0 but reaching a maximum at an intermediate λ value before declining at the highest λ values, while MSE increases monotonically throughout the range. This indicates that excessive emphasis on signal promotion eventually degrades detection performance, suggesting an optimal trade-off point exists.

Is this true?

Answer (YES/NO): NO